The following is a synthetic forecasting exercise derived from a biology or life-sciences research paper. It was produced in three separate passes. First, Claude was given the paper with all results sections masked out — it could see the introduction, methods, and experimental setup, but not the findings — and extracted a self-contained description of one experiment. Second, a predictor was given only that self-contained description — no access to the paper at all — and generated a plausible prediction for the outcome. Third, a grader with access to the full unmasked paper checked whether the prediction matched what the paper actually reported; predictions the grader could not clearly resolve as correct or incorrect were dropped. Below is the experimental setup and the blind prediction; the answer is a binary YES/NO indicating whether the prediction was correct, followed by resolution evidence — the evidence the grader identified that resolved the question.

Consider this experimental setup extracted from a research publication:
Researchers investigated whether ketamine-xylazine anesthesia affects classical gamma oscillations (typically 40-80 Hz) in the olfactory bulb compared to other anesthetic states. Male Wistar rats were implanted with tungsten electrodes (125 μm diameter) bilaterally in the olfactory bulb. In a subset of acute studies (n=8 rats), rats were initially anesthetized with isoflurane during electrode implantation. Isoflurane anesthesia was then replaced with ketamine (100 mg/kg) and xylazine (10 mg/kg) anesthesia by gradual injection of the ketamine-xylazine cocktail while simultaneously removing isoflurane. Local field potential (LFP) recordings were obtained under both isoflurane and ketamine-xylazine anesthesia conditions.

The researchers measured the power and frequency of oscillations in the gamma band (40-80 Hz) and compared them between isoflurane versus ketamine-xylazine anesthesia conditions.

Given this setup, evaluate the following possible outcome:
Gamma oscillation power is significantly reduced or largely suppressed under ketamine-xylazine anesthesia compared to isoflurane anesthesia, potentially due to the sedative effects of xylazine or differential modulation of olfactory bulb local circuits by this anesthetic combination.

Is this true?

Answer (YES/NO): YES